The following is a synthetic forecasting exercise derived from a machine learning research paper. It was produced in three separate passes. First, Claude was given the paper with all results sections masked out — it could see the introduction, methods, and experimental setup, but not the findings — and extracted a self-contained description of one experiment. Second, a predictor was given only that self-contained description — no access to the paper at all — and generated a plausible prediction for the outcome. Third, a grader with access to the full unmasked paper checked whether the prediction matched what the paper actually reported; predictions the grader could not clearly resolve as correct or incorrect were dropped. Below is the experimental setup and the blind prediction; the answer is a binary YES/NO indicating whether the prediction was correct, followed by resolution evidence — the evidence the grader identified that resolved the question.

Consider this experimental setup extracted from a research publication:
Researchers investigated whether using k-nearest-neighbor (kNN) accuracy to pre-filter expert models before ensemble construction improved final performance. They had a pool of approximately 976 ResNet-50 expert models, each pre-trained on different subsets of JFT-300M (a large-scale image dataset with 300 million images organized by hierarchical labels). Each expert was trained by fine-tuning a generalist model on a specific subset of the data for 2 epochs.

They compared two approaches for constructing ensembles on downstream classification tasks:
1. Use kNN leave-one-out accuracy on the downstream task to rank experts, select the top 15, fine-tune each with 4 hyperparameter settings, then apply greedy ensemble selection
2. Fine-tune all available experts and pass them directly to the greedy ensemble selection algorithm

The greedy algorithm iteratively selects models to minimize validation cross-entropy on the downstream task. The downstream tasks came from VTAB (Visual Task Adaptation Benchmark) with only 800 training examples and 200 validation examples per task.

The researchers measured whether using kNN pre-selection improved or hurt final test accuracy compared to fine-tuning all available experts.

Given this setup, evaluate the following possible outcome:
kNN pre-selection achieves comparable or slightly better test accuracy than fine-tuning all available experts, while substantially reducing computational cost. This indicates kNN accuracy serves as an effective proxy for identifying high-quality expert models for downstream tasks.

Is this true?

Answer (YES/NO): YES